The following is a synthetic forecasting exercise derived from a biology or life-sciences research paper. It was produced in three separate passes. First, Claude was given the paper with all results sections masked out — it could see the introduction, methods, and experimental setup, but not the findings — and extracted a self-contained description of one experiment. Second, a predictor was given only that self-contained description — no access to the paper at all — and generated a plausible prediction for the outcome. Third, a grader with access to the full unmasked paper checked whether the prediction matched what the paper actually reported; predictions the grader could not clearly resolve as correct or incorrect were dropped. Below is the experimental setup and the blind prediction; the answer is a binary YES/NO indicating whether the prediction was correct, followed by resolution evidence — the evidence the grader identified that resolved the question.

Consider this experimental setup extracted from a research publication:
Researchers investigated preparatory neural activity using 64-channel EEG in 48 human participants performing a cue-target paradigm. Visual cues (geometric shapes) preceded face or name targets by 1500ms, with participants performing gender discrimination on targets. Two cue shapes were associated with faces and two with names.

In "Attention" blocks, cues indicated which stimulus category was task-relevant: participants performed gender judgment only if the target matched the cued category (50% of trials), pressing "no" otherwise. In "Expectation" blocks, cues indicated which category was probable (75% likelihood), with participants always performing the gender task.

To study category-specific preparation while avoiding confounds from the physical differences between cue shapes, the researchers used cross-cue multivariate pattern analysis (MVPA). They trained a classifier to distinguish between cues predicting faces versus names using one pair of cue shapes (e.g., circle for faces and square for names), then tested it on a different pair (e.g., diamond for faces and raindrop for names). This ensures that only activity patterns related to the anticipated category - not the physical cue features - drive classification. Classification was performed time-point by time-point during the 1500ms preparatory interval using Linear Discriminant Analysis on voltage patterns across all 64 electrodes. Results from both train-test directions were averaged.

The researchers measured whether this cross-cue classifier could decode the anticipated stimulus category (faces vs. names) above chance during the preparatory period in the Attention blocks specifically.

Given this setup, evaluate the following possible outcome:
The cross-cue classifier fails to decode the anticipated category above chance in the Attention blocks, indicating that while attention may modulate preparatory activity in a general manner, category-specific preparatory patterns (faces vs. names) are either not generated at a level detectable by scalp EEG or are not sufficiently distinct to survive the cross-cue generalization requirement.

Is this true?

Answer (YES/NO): NO